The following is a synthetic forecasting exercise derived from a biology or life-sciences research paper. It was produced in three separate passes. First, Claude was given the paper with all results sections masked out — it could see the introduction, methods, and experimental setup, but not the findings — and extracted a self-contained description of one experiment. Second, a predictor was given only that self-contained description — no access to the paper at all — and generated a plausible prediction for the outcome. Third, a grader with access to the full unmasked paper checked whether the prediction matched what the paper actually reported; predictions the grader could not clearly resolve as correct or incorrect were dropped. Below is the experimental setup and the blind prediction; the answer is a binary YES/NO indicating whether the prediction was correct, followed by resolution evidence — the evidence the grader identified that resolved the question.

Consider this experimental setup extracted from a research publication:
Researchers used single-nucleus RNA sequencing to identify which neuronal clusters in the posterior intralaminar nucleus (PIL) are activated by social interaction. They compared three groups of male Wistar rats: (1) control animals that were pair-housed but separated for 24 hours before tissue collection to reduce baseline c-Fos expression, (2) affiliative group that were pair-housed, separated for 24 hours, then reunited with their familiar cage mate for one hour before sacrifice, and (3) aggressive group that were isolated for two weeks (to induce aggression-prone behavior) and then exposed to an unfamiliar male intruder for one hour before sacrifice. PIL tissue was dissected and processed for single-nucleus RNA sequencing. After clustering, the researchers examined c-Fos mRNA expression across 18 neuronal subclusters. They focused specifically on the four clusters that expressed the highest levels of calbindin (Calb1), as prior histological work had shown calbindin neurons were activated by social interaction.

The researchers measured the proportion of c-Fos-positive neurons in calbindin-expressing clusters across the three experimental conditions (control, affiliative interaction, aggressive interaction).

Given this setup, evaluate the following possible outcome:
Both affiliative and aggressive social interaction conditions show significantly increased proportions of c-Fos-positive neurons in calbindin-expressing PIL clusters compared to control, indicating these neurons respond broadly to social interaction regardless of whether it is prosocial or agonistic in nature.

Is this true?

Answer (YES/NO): YES